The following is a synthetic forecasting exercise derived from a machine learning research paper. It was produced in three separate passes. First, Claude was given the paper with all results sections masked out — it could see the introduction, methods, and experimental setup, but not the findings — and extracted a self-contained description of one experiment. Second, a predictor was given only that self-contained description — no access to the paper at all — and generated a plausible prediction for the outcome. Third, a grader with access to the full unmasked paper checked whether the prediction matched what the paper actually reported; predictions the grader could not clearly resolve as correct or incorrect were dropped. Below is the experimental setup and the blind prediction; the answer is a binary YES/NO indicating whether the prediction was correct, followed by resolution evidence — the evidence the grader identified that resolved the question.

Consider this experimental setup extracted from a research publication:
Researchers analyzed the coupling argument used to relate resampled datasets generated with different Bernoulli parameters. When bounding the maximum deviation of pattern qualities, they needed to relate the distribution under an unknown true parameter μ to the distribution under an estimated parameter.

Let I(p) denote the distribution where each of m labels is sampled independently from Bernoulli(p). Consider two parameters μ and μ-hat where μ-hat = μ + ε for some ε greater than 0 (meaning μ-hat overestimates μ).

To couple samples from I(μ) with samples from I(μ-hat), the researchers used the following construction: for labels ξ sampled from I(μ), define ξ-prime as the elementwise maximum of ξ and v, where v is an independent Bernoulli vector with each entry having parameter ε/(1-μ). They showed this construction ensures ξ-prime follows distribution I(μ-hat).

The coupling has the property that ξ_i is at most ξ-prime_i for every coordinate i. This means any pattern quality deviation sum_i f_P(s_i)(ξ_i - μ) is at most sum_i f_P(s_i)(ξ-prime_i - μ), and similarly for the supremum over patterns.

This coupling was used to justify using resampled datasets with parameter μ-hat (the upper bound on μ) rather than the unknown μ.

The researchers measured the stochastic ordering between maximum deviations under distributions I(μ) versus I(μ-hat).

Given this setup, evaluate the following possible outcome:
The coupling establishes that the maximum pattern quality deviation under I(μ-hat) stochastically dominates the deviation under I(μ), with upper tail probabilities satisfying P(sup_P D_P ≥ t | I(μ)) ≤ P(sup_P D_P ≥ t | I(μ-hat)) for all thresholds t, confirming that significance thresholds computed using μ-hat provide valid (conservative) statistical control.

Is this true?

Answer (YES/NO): YES